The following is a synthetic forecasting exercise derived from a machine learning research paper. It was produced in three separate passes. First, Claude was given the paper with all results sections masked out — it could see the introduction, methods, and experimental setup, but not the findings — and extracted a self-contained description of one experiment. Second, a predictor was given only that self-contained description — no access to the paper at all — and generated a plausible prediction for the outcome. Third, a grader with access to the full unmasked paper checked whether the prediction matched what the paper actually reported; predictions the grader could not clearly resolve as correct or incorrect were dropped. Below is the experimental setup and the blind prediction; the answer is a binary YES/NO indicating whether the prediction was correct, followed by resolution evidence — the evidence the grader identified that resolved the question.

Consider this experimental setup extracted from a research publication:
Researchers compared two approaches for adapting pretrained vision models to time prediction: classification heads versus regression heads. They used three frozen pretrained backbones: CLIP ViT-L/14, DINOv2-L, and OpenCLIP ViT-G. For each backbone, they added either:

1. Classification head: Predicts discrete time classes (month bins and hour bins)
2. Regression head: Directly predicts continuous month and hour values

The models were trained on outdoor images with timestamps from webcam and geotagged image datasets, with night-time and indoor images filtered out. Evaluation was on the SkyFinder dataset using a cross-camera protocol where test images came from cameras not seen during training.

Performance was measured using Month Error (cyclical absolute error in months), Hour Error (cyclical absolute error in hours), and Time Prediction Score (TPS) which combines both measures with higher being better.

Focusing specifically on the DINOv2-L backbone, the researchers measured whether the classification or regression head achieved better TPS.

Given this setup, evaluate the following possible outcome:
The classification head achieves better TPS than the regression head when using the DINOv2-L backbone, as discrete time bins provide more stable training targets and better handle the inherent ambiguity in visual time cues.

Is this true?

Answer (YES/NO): NO